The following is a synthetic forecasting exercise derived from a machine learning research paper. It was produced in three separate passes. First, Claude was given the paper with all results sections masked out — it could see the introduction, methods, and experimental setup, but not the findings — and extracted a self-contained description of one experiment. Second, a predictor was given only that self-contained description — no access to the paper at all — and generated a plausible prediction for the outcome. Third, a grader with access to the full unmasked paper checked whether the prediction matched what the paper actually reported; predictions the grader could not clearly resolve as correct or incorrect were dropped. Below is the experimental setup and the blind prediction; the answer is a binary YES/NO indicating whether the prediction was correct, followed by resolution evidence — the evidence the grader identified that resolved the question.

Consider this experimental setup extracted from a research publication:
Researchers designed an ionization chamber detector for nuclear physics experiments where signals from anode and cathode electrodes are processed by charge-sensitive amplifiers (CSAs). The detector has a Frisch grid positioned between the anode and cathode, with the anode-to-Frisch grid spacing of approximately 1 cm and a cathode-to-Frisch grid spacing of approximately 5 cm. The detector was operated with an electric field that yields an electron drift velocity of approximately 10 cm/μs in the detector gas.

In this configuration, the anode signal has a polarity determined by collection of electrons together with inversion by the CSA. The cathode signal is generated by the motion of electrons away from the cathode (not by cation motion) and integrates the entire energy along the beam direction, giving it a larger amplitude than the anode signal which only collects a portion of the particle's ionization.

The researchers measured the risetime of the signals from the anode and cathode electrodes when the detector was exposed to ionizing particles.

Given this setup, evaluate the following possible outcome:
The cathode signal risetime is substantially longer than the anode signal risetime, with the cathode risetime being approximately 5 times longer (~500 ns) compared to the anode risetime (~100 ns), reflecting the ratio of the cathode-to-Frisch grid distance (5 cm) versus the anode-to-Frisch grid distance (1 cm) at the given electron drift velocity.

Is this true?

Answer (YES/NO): YES